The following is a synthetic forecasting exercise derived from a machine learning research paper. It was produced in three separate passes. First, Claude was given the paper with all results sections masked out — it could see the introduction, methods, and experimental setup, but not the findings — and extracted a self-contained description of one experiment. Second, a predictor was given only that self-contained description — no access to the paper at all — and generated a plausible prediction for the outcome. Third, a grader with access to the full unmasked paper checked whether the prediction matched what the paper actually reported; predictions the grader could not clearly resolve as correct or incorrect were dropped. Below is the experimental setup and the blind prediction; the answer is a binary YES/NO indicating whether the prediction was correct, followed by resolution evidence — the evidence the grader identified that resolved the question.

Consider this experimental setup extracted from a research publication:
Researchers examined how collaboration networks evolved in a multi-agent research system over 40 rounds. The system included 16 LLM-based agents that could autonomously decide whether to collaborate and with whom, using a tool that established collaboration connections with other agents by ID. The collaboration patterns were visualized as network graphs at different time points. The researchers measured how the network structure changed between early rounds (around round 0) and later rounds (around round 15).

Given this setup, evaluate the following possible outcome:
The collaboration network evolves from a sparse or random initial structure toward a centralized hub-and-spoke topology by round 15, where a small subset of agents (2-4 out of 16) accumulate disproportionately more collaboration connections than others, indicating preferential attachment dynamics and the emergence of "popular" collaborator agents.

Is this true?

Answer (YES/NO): NO